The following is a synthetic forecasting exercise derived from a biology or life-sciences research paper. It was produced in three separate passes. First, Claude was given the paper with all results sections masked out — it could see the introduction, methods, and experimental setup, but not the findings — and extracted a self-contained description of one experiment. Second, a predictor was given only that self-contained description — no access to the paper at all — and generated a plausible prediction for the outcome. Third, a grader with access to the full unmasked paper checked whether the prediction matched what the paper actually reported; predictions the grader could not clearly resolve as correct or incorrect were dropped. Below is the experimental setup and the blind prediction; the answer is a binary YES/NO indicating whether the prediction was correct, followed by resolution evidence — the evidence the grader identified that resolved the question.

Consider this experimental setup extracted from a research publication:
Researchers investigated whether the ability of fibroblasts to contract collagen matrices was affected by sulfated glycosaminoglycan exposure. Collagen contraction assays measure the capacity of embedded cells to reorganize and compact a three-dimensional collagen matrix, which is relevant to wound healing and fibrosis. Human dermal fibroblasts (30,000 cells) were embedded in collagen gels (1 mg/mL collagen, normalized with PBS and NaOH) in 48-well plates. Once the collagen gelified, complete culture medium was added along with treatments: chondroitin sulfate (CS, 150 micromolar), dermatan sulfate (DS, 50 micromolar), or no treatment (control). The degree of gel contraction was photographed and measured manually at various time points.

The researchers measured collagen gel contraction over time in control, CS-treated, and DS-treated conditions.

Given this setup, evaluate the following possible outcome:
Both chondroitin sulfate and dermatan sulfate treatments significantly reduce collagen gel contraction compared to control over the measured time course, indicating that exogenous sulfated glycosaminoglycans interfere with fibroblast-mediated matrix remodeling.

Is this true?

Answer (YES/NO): NO